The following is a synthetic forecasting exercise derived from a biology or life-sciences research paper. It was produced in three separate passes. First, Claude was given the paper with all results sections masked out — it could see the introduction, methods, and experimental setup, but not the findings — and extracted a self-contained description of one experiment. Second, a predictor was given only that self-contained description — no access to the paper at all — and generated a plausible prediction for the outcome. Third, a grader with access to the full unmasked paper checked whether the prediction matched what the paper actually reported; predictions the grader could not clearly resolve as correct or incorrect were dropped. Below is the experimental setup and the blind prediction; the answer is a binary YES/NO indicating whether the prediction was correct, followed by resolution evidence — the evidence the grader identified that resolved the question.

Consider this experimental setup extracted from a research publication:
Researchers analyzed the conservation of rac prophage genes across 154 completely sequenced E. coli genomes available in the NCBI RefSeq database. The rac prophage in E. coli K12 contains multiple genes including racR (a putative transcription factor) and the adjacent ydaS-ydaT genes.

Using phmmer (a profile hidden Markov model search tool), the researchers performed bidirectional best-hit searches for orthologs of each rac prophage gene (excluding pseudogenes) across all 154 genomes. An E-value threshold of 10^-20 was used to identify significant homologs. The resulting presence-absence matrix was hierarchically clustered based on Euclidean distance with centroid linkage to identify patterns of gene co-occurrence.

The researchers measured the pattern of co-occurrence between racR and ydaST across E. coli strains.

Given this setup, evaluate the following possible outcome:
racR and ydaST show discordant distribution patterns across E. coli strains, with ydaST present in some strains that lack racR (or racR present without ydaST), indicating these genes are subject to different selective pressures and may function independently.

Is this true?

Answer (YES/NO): NO